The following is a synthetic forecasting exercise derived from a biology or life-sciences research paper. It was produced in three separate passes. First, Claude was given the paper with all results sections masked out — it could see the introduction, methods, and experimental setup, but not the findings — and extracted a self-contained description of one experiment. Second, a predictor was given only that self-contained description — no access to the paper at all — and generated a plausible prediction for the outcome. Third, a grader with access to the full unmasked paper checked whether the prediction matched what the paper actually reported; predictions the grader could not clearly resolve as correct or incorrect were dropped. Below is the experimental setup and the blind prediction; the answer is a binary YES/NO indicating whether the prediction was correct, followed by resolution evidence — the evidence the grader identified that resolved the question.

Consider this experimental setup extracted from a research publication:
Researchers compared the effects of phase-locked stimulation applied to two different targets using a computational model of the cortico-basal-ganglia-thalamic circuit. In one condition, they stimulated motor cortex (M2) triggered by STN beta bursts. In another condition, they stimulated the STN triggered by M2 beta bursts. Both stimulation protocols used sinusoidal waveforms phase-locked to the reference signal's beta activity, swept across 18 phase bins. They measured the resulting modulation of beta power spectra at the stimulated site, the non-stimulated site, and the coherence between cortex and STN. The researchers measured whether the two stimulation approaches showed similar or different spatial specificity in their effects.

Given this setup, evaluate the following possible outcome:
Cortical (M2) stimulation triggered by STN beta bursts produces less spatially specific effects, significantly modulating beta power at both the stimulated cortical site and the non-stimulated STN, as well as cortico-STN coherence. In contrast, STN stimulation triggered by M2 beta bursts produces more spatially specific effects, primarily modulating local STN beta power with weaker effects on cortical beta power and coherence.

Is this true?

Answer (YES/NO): YES